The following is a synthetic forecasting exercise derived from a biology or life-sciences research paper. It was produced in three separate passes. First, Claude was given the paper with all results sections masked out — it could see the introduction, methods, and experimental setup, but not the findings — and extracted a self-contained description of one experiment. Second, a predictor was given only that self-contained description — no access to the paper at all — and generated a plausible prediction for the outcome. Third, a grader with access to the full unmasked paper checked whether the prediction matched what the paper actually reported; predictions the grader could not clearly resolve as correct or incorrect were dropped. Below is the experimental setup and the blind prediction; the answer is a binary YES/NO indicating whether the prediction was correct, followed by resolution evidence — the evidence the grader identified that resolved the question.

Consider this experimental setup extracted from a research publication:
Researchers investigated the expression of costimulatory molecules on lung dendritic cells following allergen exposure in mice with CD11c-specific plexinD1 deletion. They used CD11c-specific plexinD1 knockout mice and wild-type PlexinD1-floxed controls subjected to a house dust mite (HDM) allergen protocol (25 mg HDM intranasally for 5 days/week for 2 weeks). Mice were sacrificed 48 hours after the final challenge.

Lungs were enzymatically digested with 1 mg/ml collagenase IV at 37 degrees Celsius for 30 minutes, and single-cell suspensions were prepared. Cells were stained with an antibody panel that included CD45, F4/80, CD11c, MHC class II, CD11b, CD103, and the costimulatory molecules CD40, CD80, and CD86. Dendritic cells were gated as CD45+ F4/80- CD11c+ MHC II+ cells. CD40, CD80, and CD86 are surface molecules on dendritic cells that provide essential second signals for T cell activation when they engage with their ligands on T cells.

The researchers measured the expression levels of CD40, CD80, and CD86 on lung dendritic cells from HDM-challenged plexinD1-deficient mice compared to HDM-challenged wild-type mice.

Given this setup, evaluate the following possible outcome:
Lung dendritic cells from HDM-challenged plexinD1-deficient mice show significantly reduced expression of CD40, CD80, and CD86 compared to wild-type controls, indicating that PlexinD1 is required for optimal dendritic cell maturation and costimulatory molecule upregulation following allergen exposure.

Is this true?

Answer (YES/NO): NO